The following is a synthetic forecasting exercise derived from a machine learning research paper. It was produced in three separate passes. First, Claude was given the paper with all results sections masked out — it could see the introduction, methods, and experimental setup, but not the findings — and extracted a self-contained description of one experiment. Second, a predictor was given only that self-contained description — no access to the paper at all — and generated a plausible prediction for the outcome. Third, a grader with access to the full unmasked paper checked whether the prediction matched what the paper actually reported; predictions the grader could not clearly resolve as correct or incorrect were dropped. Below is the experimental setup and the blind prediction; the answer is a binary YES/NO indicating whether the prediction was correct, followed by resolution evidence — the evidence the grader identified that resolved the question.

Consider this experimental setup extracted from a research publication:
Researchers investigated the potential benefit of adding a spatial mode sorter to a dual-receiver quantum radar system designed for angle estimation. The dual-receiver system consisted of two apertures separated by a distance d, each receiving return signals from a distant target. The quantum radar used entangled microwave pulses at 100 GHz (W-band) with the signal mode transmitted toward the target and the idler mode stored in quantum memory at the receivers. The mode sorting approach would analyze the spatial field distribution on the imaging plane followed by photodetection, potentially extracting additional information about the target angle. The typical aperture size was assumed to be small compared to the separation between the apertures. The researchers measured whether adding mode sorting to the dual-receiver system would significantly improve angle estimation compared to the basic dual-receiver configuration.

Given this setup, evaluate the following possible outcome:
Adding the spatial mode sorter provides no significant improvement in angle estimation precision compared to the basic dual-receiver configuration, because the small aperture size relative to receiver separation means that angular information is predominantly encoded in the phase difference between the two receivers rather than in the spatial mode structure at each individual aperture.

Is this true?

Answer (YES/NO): YES